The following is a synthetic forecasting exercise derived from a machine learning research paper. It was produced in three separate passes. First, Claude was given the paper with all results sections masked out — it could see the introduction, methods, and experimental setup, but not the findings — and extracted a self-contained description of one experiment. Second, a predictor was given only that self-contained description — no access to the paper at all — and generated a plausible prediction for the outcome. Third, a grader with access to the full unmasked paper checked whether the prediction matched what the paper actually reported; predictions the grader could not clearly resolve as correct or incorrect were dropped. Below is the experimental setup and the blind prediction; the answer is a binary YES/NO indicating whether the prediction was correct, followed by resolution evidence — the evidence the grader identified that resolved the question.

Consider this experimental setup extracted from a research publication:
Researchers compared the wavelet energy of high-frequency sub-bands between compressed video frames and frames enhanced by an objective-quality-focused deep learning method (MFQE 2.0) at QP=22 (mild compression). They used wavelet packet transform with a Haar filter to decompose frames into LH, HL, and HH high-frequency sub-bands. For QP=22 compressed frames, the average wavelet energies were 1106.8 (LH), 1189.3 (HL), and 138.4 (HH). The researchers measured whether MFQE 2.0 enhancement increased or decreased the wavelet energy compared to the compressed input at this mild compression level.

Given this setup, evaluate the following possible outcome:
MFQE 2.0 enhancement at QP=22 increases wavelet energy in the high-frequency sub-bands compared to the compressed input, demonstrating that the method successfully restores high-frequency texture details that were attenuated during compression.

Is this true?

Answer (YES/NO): NO